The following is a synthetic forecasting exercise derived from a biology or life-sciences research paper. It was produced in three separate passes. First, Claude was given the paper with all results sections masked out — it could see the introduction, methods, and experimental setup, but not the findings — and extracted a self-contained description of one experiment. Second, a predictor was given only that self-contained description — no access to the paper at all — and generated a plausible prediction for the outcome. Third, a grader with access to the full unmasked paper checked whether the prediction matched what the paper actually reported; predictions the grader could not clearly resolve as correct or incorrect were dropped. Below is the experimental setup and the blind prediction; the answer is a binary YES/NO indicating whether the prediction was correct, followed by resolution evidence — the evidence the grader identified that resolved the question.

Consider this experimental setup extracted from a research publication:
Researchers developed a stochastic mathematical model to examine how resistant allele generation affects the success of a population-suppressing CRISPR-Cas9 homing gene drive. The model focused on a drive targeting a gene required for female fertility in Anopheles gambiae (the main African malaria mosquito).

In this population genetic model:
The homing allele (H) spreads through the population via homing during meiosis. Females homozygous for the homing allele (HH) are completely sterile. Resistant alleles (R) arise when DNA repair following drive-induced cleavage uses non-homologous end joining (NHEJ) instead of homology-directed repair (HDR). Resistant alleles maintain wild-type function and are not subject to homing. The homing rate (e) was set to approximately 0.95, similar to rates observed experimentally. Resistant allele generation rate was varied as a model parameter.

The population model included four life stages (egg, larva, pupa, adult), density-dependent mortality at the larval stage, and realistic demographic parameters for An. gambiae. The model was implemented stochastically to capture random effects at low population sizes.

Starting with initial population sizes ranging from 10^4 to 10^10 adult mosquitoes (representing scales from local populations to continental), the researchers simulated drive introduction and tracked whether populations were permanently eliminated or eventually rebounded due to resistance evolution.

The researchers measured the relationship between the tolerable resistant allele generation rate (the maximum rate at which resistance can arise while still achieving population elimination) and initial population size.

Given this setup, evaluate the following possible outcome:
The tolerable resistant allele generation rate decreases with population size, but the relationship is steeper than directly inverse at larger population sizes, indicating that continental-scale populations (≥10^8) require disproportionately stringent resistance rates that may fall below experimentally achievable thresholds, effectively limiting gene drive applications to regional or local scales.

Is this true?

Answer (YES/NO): NO